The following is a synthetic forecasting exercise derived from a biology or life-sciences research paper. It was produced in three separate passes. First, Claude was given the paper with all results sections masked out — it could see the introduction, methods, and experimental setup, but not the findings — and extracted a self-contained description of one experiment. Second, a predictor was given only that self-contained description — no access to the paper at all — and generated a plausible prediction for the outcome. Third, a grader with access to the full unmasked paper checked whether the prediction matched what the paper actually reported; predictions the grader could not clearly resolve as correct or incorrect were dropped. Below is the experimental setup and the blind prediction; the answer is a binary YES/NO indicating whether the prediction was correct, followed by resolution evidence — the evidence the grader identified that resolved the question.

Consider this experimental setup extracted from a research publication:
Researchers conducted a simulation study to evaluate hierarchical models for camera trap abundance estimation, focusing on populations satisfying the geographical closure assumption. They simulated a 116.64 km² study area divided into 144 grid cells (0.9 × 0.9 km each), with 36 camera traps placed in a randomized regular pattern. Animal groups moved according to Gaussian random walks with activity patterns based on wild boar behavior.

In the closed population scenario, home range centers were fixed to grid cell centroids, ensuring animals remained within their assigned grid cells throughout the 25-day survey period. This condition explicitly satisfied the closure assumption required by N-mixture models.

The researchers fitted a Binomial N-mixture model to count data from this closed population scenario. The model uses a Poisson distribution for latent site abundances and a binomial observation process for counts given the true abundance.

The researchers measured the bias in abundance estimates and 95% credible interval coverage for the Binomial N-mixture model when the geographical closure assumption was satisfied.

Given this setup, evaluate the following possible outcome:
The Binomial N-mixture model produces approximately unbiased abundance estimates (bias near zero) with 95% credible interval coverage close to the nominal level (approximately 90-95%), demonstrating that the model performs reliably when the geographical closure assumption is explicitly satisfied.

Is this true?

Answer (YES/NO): NO